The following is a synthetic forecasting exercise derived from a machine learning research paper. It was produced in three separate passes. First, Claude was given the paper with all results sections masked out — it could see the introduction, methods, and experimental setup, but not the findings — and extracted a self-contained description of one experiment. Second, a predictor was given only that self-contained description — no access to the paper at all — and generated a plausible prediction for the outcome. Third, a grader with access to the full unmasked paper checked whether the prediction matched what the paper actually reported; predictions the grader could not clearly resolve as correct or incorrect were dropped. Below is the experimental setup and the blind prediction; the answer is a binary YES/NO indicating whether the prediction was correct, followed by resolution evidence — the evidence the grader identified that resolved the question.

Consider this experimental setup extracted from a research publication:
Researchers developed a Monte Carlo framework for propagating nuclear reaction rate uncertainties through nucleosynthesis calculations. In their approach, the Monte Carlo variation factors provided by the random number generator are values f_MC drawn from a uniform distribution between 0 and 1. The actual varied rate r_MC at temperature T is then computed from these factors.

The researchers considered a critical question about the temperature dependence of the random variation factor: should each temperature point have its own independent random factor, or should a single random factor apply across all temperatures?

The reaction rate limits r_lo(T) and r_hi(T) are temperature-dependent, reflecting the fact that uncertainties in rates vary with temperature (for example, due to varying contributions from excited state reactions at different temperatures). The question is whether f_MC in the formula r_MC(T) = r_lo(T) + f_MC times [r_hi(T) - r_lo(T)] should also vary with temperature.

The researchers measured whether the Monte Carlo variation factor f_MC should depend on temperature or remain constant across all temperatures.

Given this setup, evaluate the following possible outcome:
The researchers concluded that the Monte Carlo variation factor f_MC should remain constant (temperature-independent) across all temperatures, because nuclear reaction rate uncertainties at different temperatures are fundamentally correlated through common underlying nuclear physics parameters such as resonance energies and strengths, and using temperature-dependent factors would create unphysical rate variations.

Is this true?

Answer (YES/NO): NO